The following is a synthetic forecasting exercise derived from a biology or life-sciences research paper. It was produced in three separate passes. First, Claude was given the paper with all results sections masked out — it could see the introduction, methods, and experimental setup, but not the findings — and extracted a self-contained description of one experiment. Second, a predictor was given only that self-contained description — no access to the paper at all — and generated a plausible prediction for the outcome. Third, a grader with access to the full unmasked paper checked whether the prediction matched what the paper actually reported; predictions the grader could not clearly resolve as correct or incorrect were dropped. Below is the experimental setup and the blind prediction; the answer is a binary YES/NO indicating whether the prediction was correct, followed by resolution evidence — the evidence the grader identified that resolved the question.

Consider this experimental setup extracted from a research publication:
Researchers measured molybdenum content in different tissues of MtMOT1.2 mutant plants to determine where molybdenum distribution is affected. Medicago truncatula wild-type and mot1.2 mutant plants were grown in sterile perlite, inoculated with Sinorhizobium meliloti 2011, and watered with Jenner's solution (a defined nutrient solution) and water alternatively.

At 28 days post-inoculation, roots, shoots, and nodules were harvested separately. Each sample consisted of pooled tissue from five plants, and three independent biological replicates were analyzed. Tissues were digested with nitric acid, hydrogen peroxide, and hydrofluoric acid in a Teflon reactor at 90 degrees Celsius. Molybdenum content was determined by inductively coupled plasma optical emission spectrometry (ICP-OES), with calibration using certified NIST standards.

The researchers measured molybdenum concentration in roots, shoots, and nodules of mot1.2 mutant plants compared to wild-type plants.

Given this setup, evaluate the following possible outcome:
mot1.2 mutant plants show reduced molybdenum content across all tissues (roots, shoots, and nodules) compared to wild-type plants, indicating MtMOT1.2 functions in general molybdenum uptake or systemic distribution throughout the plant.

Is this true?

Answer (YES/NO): NO